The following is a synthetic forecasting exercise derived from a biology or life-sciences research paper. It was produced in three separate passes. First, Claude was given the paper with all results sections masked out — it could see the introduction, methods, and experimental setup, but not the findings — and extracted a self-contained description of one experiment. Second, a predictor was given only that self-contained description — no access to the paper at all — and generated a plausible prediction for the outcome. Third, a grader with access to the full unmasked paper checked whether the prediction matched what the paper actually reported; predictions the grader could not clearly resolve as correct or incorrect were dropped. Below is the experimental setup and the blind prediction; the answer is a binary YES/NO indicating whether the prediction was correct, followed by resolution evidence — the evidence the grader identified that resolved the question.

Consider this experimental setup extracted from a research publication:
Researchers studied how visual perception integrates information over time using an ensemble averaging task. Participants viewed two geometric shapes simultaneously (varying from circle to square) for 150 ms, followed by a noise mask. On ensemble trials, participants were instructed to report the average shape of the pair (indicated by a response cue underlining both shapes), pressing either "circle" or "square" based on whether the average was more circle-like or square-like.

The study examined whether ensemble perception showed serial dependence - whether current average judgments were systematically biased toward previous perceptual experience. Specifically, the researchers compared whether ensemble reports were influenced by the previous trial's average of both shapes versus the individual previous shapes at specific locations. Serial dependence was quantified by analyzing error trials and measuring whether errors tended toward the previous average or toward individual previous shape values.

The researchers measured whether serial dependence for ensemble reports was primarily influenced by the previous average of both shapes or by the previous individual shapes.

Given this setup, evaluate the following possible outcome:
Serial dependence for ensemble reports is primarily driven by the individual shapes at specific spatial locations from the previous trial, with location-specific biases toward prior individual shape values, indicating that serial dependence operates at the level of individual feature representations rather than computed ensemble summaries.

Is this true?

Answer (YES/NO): NO